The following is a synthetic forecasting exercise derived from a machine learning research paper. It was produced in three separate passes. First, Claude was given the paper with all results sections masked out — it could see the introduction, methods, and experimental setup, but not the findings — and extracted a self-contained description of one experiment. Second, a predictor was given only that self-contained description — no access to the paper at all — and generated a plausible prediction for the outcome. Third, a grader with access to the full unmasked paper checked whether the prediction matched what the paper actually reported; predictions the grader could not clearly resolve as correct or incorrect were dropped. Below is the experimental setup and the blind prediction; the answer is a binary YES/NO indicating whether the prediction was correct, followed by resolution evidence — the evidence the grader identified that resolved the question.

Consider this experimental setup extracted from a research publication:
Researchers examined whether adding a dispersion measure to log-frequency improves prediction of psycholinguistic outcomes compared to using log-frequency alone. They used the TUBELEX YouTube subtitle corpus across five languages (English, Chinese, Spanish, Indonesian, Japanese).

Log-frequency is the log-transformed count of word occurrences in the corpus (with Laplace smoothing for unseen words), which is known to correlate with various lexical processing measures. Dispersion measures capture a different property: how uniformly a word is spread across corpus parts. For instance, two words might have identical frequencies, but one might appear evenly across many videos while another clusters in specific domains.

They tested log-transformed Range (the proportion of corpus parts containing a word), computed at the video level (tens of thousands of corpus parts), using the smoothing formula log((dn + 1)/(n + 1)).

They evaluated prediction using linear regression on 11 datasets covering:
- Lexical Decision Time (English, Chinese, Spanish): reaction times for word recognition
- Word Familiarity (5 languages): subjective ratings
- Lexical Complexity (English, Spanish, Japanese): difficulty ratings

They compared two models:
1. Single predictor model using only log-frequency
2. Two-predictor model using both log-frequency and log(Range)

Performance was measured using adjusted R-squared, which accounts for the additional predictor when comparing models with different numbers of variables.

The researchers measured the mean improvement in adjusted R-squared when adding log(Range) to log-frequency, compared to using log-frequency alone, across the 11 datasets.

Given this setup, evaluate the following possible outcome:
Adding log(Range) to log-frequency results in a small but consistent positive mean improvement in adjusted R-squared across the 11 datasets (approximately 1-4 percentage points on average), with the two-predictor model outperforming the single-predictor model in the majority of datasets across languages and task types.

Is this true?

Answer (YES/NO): YES